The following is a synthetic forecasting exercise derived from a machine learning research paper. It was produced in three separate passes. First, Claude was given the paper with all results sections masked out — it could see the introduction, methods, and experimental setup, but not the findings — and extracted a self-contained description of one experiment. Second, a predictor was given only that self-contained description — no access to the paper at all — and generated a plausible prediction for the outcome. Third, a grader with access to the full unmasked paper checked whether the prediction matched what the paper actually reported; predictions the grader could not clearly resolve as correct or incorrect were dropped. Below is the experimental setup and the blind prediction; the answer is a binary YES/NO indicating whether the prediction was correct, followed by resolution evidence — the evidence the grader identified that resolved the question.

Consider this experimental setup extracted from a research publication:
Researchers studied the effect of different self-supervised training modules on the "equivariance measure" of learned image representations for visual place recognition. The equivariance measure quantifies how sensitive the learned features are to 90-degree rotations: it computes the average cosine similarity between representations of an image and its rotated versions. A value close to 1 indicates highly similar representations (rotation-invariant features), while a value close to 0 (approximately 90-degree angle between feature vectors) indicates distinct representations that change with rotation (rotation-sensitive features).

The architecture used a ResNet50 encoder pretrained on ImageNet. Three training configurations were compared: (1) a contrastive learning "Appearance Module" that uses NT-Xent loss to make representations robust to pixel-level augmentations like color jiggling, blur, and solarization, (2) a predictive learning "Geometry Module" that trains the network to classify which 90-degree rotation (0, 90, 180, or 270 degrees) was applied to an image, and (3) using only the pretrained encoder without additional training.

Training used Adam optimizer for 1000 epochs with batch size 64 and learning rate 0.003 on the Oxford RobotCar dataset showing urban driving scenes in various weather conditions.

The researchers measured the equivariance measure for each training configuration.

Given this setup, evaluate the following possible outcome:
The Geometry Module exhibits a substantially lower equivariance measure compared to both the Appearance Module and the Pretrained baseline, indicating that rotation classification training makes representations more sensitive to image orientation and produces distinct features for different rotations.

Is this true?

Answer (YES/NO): YES